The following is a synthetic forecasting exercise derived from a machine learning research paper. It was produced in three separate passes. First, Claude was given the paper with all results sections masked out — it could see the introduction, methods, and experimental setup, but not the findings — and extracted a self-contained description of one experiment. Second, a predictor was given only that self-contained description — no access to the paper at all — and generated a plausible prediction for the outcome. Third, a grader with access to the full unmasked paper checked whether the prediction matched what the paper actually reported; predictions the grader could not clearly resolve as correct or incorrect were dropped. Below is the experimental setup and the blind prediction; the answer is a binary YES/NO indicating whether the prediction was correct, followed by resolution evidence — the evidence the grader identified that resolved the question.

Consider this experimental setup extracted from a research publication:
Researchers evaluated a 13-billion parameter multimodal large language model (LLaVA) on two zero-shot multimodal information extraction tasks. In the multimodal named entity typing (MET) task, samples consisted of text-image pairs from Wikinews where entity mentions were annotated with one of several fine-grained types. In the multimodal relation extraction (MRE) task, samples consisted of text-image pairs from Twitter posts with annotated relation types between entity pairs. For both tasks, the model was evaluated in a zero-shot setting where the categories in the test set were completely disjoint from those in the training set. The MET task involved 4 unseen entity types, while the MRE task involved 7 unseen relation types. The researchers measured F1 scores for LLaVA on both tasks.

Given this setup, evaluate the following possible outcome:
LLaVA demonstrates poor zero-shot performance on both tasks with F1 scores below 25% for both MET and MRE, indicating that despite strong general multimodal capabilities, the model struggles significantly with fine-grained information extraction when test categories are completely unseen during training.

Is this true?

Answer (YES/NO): NO